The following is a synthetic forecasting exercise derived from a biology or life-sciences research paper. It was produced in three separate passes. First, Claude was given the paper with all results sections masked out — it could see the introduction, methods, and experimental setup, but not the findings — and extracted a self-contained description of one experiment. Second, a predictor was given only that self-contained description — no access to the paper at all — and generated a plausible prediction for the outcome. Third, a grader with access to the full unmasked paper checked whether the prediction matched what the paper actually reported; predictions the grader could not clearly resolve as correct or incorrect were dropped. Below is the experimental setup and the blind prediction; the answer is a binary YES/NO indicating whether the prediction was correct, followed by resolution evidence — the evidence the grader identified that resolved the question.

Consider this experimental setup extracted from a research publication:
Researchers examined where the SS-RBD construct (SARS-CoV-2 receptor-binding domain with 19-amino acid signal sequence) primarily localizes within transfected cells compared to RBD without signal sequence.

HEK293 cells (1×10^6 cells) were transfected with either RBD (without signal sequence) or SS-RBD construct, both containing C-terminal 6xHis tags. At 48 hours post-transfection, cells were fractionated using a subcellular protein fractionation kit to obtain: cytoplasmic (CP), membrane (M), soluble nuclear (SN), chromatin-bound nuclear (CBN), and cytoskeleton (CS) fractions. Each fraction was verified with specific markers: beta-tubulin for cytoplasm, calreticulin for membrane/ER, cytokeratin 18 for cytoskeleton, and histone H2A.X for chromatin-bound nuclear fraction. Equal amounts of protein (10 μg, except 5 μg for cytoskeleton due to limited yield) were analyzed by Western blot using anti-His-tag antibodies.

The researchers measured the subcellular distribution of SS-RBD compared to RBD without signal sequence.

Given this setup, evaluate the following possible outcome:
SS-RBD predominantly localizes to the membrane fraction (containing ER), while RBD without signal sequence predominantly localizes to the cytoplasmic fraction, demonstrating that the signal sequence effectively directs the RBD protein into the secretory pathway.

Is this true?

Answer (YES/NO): NO